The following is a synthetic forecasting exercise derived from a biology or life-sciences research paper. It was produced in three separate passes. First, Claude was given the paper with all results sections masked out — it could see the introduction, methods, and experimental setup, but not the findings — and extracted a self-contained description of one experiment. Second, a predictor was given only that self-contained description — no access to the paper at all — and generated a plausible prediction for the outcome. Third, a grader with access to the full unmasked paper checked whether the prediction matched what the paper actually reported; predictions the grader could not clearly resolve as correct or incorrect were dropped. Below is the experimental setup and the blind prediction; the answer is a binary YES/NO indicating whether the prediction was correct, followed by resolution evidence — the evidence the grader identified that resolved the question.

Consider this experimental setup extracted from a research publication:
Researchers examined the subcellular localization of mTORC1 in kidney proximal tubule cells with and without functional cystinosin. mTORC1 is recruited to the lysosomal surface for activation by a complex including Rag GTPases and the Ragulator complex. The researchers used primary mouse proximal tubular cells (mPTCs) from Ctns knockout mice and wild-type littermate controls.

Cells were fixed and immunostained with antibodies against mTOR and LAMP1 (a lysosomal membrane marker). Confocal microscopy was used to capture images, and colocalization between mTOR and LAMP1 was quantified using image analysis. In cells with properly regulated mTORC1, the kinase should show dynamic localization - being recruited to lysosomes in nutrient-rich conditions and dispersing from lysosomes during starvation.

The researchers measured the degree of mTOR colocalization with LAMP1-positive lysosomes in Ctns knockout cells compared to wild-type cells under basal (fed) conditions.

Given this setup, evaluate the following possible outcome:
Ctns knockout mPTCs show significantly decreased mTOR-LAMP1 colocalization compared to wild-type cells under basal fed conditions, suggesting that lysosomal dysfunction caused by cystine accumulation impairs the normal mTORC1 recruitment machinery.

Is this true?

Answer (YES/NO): NO